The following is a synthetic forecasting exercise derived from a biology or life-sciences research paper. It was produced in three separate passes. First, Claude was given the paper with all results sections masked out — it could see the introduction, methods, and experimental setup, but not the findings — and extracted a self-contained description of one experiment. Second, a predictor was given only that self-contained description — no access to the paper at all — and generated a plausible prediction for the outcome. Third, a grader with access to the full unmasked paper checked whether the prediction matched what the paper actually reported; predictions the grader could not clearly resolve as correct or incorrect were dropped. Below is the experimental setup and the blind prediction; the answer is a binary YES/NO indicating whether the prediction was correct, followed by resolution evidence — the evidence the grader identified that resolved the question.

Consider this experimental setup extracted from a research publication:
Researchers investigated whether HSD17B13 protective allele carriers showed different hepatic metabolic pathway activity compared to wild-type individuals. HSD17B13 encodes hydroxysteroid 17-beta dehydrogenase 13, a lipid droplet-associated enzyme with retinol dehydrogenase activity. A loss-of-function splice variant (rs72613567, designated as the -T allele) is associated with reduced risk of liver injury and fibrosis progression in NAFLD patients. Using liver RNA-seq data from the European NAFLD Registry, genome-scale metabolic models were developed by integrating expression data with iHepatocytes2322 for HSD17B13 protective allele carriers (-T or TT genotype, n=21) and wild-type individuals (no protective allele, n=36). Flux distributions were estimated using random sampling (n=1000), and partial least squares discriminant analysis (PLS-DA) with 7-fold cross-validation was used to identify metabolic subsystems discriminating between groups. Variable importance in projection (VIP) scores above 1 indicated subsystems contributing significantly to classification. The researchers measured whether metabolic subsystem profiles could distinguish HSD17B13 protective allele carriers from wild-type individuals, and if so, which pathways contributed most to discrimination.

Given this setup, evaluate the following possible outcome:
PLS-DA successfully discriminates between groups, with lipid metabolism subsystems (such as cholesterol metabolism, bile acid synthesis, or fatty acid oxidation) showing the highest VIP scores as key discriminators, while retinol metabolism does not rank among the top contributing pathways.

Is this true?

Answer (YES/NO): NO